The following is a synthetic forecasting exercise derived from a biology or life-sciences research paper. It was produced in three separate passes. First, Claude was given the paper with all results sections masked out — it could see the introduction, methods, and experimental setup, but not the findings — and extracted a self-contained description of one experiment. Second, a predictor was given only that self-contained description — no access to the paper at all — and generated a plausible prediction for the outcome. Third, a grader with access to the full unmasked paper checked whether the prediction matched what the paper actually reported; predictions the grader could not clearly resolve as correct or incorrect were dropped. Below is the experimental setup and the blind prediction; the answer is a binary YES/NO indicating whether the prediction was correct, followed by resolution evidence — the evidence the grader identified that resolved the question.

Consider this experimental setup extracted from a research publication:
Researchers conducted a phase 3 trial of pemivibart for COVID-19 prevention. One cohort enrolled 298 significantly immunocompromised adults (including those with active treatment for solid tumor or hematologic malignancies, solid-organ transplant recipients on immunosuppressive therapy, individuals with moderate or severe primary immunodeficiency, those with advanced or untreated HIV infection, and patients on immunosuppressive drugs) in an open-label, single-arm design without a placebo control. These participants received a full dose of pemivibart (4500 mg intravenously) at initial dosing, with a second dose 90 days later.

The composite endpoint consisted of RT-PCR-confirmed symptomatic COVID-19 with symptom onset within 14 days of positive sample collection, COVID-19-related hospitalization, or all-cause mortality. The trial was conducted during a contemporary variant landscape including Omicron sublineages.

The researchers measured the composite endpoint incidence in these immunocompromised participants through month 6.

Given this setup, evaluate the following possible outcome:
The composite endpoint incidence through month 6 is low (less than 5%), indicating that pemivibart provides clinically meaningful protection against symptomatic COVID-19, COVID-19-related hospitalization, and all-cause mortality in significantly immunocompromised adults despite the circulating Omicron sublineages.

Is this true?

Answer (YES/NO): YES